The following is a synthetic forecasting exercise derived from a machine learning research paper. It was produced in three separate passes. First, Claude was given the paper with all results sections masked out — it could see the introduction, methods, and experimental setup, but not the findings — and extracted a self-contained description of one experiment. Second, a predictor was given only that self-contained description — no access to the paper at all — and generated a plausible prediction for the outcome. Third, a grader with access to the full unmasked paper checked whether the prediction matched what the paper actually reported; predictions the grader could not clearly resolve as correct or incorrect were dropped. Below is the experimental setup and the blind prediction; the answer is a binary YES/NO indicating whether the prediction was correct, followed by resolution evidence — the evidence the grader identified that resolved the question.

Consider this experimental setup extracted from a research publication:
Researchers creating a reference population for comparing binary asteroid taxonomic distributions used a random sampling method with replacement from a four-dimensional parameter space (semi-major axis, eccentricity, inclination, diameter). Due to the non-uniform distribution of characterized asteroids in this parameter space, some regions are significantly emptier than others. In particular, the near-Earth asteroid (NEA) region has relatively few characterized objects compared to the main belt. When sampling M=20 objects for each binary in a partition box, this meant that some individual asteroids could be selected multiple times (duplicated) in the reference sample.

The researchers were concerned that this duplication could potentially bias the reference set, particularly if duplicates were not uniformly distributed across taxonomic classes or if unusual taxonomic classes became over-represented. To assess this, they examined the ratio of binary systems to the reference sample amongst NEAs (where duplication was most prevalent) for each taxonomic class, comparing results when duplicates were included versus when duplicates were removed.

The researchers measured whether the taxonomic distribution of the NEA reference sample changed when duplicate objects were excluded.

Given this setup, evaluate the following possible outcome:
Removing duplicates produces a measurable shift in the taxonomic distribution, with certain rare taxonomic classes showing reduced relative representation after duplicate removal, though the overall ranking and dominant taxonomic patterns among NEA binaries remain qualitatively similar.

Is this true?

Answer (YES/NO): NO